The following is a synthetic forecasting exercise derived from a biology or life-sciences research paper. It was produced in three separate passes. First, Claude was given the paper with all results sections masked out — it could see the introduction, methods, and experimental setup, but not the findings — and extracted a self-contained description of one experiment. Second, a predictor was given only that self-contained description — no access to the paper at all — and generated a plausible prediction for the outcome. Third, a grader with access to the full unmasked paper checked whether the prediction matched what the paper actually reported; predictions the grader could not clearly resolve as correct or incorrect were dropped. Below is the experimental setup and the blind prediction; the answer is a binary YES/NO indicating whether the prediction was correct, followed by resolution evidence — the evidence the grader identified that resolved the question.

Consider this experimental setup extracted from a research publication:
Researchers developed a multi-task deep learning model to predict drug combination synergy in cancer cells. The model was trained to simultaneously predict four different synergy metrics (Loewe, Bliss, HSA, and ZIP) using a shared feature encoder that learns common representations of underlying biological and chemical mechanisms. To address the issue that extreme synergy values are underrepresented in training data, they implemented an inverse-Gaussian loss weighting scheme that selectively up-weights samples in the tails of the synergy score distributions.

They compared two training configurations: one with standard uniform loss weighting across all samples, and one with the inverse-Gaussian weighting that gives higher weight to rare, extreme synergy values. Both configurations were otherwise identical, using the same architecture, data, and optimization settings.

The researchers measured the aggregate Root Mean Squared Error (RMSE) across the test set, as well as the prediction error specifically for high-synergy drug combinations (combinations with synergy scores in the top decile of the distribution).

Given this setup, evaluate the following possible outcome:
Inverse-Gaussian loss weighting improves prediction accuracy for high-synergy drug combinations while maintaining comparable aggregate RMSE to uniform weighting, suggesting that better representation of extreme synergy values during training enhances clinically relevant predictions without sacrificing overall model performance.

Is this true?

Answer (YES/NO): NO